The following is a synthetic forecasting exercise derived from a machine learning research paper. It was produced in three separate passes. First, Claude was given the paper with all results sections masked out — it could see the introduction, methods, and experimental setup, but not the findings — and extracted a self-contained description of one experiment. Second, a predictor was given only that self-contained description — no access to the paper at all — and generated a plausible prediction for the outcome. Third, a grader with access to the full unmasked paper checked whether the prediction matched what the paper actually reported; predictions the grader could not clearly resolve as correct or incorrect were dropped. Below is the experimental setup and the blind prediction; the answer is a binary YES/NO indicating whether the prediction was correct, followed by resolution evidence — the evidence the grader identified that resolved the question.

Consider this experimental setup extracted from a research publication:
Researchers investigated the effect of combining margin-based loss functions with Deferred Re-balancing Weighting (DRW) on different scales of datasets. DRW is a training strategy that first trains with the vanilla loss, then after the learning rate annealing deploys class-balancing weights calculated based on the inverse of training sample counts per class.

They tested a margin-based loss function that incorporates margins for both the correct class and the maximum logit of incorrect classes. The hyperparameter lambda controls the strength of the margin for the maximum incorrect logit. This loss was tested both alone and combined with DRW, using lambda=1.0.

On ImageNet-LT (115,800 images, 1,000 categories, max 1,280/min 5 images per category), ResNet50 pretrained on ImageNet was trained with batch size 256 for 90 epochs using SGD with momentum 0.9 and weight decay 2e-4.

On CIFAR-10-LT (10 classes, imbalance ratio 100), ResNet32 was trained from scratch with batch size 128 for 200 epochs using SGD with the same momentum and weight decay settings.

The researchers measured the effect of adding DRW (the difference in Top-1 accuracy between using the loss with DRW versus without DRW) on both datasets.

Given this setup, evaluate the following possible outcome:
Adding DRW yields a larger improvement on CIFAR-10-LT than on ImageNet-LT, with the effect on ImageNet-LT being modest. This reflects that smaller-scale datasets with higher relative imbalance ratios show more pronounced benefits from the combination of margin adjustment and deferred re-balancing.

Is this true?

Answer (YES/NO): NO